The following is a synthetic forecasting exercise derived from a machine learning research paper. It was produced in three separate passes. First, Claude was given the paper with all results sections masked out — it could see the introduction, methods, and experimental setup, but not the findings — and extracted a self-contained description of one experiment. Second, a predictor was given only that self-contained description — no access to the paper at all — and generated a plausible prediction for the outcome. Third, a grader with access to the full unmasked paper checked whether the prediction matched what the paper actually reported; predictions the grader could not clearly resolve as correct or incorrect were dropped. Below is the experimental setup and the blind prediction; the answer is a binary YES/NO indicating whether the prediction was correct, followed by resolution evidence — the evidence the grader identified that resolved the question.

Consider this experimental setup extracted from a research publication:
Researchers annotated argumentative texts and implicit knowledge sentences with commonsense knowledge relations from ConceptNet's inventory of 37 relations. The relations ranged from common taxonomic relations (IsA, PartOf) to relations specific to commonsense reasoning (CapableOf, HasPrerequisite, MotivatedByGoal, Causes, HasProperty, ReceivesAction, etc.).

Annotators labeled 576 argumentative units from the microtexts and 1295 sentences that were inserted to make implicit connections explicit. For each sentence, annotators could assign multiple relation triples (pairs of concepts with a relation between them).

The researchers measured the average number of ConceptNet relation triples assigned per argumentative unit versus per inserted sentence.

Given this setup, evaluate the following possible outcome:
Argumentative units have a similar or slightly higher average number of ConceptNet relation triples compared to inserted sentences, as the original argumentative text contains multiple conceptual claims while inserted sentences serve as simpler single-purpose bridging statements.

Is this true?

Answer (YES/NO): YES